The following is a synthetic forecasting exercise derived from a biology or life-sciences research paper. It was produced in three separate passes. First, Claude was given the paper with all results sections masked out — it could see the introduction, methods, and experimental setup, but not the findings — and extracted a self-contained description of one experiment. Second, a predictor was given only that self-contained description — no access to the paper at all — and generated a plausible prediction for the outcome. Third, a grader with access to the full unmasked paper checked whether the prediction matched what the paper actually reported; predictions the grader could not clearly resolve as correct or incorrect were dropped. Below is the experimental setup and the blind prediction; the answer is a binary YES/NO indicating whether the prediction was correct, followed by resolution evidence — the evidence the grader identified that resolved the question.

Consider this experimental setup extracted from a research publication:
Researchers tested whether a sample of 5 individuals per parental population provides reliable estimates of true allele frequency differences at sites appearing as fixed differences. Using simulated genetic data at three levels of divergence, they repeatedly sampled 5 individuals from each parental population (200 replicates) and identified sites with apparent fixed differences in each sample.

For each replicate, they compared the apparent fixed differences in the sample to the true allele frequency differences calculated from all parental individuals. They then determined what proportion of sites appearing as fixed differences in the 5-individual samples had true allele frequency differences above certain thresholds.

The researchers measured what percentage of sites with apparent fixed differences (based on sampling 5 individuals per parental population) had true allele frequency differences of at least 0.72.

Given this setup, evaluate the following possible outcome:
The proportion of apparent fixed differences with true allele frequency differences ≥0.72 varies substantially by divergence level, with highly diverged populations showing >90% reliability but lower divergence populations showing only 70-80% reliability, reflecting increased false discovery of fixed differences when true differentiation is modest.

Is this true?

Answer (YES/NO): NO